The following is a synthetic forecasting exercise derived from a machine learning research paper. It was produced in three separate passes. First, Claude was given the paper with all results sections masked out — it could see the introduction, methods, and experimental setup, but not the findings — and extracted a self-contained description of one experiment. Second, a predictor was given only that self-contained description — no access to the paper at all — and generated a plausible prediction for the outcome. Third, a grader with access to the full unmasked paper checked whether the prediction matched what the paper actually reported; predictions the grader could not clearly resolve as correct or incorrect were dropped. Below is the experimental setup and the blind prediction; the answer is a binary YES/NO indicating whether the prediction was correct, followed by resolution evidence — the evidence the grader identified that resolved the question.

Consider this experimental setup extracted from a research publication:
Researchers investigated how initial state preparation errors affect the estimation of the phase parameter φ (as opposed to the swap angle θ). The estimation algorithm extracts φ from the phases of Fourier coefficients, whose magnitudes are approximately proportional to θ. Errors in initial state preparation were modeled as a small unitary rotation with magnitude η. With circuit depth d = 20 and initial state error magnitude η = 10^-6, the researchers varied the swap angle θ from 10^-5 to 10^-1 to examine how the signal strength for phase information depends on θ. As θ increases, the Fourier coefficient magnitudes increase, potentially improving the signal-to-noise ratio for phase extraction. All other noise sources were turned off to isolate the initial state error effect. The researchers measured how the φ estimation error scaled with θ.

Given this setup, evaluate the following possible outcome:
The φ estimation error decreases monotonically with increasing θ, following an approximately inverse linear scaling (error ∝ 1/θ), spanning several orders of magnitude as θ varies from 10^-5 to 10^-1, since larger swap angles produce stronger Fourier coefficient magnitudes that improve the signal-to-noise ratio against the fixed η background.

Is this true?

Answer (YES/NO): YES